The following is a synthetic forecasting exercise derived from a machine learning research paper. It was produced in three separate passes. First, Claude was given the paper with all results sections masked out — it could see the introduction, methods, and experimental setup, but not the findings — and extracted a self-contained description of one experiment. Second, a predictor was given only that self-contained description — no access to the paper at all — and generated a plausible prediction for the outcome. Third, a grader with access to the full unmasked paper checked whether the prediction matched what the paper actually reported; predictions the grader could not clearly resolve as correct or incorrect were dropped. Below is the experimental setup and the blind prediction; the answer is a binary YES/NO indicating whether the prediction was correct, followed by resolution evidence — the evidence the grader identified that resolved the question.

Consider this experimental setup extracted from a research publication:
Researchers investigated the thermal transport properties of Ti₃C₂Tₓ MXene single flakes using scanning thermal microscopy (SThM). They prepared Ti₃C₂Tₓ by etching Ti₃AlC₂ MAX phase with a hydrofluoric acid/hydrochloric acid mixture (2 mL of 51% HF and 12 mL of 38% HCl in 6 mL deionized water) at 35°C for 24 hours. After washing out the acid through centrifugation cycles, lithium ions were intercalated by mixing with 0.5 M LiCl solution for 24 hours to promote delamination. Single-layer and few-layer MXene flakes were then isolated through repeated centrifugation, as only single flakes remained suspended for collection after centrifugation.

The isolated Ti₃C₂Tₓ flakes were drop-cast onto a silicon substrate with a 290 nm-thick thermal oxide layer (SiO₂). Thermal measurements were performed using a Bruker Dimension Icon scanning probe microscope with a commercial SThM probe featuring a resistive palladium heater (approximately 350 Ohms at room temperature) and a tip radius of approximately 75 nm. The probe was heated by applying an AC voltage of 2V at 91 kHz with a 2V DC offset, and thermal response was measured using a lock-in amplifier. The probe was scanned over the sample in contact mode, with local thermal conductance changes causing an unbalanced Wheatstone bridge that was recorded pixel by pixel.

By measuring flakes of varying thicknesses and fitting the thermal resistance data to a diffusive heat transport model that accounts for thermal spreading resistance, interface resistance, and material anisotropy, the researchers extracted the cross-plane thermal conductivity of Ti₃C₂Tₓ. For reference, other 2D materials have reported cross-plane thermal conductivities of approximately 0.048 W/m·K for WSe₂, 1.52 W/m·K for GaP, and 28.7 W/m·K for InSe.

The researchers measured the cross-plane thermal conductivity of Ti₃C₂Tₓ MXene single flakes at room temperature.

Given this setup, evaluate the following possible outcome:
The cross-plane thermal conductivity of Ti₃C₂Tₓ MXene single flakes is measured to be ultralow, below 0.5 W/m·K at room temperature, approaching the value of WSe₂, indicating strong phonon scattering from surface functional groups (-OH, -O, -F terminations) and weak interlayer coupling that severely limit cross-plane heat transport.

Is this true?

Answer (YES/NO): NO